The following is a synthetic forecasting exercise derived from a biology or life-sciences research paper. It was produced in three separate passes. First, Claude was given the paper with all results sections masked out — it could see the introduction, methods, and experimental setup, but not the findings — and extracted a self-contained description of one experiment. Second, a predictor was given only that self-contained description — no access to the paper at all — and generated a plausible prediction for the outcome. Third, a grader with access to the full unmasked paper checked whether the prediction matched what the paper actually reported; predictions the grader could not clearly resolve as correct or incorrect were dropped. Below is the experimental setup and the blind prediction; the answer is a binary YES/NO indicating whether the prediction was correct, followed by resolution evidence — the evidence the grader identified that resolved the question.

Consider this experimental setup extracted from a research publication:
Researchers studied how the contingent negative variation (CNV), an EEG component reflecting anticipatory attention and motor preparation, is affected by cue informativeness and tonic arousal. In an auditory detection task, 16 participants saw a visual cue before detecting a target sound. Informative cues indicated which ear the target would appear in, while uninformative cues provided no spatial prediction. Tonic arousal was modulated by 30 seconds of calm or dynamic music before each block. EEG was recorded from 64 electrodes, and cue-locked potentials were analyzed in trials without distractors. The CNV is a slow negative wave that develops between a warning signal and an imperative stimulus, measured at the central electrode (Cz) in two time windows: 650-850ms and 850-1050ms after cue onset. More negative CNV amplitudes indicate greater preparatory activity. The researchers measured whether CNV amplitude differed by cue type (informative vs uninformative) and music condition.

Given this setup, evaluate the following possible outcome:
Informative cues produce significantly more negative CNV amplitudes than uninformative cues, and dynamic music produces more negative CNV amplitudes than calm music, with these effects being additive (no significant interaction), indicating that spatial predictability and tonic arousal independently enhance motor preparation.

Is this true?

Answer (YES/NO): NO